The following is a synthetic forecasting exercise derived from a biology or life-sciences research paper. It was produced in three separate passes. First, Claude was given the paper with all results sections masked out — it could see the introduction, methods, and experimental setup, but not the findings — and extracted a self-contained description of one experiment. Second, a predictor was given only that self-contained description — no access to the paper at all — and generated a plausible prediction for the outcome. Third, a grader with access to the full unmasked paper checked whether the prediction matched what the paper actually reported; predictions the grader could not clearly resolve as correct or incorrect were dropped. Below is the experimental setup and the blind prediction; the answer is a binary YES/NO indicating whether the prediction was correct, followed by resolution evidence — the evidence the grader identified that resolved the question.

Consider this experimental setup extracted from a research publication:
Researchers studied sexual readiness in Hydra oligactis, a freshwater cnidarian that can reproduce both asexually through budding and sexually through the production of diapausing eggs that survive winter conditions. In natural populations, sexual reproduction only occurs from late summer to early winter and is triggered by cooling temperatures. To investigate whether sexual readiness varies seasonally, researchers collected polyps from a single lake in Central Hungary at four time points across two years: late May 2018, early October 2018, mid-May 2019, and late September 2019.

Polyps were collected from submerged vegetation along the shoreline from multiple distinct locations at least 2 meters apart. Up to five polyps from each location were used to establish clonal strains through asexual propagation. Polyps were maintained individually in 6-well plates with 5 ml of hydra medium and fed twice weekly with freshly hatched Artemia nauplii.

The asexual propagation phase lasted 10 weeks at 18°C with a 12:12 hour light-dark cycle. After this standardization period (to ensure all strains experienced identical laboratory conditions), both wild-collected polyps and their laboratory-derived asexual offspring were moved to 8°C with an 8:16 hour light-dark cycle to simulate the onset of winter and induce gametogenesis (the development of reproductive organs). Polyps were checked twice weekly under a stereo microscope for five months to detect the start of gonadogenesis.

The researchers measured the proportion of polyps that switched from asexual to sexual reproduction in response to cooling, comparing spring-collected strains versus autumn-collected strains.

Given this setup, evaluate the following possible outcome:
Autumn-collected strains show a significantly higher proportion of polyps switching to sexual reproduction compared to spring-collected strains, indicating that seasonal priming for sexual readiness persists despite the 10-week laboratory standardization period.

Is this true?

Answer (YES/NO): YES